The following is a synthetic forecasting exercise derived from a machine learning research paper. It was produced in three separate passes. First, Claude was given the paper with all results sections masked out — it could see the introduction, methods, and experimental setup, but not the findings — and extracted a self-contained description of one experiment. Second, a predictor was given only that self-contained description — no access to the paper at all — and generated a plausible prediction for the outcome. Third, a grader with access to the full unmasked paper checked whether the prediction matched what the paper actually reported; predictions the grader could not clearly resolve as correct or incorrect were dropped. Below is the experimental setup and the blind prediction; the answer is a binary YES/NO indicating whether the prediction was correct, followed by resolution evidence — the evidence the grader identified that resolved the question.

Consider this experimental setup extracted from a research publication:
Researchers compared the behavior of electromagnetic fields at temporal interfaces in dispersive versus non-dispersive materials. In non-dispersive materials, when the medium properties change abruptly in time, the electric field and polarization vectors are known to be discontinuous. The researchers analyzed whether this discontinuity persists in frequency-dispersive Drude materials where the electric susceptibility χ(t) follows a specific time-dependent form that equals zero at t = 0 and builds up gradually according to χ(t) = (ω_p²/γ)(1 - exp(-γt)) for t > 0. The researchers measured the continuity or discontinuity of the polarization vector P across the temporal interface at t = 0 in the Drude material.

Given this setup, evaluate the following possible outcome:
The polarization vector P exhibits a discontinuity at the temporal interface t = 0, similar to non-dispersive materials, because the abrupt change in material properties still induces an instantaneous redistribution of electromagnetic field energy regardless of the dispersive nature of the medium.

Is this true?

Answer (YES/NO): NO